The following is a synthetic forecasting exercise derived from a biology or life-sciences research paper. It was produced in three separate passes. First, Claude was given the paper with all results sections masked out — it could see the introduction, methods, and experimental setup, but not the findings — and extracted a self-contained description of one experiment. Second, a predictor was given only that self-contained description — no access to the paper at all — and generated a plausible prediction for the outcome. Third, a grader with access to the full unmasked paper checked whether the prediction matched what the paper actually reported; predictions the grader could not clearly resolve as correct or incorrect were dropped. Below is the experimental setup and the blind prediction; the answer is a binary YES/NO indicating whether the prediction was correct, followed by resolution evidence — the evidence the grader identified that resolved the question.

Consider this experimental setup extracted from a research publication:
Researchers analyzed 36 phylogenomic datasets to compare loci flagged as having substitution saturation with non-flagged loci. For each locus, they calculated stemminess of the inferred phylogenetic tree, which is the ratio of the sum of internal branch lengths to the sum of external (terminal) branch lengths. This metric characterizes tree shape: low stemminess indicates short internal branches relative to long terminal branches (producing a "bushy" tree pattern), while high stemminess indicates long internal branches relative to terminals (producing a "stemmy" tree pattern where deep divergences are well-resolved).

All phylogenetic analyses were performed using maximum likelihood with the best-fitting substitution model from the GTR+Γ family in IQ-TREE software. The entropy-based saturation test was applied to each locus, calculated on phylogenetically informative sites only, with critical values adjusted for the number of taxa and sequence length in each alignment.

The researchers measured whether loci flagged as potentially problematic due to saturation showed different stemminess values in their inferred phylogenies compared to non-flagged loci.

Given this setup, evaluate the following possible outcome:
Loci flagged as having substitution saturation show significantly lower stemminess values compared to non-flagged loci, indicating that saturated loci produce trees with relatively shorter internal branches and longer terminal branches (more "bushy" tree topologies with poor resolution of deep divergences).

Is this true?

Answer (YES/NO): NO